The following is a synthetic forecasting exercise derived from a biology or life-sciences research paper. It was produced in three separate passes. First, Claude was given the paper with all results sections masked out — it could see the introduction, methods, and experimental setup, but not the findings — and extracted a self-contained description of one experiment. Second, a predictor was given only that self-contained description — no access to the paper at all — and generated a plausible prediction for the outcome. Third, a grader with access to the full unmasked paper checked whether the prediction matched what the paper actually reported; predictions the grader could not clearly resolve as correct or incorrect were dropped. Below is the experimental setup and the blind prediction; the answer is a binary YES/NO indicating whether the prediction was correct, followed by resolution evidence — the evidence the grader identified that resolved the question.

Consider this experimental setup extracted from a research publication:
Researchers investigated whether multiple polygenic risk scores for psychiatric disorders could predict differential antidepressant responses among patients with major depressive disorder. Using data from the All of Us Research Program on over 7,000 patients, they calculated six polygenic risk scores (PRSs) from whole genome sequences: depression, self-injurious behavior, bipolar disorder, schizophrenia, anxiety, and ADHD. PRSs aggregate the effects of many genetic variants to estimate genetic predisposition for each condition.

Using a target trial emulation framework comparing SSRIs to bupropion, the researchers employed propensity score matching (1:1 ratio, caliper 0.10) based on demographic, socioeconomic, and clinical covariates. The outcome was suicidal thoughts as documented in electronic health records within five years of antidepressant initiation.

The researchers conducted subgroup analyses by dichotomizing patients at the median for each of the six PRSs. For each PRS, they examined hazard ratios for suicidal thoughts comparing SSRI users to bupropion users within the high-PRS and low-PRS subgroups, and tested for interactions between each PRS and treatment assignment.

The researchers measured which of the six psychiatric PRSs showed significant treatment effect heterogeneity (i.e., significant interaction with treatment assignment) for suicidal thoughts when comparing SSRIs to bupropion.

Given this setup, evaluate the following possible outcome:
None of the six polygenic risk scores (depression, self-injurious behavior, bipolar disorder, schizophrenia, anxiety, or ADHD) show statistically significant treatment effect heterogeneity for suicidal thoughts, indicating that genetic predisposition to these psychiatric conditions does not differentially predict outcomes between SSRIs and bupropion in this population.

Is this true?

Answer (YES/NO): NO